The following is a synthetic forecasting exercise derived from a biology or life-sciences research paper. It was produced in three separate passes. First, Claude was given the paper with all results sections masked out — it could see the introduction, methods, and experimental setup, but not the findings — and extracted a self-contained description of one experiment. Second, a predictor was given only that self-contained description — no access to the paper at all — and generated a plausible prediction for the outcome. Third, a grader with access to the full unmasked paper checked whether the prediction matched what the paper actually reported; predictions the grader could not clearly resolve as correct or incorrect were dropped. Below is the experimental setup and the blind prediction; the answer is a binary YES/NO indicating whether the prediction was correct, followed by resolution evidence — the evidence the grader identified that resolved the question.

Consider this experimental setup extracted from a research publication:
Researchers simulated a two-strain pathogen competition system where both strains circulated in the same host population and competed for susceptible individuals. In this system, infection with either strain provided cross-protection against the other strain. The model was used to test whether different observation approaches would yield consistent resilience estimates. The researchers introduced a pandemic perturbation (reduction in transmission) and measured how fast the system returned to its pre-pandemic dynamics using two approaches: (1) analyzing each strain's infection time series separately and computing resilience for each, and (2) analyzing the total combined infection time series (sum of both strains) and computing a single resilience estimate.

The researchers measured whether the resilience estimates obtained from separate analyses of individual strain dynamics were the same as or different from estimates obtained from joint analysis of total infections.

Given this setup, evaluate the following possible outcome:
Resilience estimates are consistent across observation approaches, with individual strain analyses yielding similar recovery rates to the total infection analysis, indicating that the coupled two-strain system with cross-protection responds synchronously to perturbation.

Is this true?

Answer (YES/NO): YES